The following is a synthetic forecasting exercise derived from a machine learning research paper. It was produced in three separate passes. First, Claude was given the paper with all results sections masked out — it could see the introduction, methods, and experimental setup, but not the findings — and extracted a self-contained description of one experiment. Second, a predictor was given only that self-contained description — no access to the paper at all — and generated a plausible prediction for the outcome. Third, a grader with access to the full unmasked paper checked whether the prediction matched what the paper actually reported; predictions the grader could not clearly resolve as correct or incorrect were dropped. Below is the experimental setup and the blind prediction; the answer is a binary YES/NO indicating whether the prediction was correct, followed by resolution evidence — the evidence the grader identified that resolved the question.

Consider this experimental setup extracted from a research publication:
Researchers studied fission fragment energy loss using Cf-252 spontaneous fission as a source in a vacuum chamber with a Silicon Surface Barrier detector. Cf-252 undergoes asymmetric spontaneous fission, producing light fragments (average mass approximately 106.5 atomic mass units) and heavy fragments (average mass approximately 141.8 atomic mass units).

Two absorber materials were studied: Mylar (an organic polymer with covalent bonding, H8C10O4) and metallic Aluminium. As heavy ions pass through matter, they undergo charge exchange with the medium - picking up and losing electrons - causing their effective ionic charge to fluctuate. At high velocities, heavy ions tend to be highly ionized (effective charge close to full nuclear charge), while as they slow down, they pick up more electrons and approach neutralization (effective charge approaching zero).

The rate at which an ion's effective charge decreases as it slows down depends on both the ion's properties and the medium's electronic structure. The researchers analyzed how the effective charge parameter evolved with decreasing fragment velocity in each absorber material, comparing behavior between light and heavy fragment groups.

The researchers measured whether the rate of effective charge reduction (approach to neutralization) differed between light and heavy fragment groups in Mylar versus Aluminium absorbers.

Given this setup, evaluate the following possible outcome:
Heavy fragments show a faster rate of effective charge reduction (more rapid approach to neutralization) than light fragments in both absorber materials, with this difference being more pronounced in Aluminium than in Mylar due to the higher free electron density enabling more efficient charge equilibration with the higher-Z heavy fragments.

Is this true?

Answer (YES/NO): NO